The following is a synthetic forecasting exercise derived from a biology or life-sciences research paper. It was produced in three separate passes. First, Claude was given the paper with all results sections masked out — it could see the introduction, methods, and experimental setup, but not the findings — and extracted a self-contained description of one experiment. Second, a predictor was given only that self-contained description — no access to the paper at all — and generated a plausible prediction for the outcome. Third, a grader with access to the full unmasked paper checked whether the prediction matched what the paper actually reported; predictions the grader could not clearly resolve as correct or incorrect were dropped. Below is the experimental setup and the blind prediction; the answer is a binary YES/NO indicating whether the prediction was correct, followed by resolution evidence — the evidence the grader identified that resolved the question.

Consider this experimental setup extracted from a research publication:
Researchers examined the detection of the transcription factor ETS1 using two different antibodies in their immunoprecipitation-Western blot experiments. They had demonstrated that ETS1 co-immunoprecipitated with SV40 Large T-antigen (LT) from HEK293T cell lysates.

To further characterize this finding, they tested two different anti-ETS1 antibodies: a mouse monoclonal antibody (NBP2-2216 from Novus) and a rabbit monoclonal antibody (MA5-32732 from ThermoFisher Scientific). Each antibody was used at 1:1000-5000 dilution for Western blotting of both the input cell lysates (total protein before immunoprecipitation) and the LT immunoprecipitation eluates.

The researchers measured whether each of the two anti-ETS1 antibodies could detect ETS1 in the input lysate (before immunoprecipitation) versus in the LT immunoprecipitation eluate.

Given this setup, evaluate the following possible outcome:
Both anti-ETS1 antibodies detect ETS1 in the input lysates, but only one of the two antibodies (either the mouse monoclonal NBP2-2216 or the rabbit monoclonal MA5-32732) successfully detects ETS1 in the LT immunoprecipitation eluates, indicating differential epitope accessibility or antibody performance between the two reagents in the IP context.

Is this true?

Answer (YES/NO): NO